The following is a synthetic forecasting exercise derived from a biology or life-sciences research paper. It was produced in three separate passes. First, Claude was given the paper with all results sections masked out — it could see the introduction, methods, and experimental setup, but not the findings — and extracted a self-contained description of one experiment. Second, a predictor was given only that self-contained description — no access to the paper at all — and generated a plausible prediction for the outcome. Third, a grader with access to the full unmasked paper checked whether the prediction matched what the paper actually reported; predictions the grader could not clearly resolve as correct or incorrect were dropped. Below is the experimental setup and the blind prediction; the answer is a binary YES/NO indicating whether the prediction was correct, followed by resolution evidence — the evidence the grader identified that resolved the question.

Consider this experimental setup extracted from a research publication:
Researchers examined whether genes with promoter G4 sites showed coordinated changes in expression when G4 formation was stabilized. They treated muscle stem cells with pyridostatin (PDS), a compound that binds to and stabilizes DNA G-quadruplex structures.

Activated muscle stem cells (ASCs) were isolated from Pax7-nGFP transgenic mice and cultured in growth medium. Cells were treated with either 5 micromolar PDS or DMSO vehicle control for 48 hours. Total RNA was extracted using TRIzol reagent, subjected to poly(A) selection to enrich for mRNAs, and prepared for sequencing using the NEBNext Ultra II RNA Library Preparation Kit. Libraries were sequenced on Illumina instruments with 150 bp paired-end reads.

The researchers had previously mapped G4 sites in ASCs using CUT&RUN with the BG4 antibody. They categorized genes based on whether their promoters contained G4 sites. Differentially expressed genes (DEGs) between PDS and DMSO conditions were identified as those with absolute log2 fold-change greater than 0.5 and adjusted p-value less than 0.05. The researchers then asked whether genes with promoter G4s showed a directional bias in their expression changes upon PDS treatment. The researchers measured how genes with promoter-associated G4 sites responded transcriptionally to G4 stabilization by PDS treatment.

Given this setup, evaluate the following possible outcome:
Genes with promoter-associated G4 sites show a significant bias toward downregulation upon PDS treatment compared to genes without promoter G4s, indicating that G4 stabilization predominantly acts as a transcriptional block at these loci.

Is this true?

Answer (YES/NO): YES